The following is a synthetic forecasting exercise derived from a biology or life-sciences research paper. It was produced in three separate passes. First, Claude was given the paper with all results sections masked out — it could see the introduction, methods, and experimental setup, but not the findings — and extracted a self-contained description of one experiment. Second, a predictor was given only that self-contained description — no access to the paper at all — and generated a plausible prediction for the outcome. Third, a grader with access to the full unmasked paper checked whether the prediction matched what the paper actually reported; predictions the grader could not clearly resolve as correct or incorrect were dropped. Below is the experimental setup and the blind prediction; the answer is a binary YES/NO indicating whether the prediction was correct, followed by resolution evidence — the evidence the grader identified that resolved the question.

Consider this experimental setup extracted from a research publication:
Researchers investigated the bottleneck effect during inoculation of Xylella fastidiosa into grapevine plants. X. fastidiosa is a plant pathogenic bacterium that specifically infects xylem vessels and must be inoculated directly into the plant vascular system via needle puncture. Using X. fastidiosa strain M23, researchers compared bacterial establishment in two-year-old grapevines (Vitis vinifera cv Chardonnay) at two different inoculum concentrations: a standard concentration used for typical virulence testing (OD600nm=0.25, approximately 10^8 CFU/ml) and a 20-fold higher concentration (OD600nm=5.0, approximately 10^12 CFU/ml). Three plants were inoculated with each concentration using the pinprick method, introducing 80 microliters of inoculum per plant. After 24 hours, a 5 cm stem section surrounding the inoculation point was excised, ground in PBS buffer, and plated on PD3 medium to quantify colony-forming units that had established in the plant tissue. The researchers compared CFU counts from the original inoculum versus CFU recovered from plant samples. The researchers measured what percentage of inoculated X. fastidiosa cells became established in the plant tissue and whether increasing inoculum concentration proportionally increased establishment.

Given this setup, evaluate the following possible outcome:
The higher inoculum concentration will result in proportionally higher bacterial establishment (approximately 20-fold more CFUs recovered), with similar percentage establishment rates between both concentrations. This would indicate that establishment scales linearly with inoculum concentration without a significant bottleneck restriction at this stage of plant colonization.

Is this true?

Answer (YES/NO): NO